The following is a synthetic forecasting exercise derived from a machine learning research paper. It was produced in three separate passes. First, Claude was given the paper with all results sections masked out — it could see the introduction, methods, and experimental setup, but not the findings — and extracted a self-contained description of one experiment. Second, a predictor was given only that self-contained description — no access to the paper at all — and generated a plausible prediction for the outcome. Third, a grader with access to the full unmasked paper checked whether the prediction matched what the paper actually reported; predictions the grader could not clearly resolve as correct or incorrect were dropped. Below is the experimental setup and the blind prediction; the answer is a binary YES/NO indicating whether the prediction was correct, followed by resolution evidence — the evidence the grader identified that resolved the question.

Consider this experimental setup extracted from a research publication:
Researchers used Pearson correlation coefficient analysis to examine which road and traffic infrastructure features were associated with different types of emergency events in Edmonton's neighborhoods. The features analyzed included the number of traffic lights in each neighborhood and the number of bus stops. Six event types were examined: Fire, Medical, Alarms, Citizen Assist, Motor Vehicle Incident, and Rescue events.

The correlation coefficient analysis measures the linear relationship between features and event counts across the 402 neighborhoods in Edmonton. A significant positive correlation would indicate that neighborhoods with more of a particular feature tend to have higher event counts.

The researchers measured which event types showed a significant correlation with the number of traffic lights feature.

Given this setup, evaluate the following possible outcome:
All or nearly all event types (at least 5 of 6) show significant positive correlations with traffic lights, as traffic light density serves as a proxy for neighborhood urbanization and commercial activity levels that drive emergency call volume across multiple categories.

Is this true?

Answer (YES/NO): NO